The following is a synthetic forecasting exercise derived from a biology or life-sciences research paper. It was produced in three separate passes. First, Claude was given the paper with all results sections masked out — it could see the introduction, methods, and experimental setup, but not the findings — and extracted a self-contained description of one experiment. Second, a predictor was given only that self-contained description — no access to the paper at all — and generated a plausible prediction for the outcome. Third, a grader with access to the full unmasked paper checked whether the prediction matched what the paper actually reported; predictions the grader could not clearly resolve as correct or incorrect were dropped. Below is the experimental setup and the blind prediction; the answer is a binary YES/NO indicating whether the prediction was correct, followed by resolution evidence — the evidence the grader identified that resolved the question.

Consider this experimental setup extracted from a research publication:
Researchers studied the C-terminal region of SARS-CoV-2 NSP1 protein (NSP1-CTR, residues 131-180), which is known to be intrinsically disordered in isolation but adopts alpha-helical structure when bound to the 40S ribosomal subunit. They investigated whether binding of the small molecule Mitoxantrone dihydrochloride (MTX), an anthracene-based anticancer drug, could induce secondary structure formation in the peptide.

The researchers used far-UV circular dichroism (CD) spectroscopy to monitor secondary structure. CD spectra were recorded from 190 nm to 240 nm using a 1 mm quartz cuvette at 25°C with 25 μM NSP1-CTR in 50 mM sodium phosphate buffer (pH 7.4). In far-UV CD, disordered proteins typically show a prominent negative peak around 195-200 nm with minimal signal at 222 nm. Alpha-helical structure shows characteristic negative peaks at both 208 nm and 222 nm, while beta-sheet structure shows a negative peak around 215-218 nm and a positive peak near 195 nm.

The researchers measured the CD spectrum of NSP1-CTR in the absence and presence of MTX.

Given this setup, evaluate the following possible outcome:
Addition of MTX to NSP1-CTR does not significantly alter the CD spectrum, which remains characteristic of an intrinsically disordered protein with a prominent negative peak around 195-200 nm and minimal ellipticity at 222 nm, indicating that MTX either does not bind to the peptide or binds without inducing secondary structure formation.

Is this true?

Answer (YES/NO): YES